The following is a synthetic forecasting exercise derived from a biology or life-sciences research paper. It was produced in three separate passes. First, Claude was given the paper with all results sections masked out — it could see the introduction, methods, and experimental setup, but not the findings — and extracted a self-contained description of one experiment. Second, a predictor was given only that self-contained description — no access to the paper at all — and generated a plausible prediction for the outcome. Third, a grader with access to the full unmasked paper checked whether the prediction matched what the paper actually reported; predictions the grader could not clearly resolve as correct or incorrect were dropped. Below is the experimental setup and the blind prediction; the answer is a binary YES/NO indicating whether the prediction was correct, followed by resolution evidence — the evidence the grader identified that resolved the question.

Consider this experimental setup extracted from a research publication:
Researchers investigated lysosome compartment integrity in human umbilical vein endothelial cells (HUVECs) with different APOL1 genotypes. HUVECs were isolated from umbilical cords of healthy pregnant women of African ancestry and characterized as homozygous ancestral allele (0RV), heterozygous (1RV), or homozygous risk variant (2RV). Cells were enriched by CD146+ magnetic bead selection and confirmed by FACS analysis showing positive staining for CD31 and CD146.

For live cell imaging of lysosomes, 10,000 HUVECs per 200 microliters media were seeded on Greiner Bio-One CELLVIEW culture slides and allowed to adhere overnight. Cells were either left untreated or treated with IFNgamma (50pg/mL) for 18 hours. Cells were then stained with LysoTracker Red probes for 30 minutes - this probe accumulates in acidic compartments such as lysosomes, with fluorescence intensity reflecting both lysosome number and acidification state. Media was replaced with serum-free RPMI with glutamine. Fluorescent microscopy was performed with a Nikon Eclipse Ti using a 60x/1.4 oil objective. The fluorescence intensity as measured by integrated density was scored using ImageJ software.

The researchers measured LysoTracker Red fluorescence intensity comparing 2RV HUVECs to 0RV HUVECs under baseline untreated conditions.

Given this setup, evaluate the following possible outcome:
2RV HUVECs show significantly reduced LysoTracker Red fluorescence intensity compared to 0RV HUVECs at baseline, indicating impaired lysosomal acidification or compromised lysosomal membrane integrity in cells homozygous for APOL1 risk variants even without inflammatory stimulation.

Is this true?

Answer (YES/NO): YES